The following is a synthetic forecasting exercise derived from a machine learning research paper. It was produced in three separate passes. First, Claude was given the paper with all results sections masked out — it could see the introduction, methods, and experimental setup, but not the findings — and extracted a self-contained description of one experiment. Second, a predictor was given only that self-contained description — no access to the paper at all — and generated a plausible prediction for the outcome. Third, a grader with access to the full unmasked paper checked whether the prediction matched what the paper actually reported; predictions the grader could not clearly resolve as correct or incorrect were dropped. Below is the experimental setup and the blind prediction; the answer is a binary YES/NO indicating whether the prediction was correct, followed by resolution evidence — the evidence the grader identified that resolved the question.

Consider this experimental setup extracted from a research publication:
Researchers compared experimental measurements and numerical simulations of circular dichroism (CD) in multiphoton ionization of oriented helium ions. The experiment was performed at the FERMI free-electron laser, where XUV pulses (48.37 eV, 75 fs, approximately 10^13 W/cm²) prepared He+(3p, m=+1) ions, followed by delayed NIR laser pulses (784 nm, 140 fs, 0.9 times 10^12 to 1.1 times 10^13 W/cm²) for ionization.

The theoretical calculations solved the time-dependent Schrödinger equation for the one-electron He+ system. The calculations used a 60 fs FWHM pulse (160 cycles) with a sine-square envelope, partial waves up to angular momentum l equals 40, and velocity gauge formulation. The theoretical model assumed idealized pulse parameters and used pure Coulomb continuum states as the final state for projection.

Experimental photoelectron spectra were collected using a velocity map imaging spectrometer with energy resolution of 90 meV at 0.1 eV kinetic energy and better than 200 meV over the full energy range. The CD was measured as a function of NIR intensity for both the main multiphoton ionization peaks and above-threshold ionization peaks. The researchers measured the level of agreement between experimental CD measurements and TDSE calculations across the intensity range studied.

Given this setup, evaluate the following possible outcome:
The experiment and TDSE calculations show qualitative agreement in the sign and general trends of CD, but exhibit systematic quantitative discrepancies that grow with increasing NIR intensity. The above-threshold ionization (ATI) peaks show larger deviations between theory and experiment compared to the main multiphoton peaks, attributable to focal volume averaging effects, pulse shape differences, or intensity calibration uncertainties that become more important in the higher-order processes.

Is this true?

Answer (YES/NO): NO